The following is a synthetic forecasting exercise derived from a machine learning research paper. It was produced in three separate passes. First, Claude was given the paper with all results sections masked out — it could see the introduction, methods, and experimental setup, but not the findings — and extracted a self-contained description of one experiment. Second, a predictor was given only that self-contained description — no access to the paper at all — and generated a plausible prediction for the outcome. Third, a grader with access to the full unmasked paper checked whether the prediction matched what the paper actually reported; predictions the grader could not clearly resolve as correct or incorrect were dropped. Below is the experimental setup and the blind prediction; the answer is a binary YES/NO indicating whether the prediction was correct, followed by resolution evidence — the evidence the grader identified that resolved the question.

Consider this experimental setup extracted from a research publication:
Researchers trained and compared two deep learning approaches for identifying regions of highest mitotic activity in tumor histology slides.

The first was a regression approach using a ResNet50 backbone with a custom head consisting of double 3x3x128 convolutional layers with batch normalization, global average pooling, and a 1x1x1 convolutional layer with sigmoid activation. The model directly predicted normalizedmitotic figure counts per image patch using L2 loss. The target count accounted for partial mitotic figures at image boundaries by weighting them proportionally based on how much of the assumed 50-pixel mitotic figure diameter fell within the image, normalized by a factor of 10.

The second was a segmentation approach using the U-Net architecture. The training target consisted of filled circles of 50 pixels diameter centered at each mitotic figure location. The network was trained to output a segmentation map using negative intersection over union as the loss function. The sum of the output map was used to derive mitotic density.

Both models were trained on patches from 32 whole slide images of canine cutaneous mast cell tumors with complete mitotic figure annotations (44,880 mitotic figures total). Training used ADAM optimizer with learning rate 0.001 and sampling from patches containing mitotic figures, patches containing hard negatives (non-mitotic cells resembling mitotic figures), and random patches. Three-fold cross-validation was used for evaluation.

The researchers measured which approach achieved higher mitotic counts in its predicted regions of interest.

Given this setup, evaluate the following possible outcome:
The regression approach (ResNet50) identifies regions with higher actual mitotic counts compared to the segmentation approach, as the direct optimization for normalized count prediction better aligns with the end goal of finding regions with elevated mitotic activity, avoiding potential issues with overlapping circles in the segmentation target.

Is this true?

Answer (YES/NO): NO